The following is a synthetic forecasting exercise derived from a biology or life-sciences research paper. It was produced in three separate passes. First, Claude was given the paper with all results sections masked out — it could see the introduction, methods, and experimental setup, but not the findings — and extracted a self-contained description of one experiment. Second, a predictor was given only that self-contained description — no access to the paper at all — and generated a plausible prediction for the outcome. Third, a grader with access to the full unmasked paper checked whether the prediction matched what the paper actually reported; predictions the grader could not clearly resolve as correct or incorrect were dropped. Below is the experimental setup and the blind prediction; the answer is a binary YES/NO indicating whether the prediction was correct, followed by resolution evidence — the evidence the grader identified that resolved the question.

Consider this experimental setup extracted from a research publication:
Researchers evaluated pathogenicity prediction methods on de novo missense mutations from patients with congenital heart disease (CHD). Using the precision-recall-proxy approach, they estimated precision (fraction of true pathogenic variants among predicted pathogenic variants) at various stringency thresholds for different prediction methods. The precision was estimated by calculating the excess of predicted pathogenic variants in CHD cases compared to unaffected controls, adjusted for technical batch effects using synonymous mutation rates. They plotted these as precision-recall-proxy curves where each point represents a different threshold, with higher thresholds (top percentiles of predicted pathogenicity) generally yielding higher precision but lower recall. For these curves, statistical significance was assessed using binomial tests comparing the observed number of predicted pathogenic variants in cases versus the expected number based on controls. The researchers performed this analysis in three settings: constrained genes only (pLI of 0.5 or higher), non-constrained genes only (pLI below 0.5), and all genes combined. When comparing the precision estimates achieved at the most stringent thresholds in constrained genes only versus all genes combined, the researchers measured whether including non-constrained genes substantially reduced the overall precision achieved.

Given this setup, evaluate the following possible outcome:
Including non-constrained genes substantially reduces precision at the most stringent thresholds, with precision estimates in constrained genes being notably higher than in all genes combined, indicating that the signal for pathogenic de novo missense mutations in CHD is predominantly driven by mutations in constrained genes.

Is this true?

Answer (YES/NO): YES